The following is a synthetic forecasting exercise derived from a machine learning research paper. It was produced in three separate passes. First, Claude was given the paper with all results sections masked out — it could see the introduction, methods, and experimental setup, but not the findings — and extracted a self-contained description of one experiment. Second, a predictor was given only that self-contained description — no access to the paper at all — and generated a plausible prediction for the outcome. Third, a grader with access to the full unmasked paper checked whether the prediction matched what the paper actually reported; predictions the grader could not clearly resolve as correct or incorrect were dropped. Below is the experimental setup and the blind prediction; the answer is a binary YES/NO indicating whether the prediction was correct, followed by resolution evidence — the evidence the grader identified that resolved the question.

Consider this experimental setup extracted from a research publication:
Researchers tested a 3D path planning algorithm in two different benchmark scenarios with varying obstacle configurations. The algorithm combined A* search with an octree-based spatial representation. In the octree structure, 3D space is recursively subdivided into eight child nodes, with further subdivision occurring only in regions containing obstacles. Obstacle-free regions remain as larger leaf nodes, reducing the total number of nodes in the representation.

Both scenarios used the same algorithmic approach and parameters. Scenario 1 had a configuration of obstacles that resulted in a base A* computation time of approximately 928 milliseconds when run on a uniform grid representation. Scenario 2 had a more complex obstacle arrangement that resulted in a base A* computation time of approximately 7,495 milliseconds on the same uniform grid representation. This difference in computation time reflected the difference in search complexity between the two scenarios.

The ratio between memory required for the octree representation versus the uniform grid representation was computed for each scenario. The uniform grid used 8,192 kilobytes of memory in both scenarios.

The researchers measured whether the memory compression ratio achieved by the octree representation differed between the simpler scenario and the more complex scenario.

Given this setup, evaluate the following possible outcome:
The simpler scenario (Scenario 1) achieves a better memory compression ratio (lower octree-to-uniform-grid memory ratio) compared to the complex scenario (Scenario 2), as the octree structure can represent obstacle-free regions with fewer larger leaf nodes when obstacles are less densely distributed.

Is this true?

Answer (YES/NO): YES